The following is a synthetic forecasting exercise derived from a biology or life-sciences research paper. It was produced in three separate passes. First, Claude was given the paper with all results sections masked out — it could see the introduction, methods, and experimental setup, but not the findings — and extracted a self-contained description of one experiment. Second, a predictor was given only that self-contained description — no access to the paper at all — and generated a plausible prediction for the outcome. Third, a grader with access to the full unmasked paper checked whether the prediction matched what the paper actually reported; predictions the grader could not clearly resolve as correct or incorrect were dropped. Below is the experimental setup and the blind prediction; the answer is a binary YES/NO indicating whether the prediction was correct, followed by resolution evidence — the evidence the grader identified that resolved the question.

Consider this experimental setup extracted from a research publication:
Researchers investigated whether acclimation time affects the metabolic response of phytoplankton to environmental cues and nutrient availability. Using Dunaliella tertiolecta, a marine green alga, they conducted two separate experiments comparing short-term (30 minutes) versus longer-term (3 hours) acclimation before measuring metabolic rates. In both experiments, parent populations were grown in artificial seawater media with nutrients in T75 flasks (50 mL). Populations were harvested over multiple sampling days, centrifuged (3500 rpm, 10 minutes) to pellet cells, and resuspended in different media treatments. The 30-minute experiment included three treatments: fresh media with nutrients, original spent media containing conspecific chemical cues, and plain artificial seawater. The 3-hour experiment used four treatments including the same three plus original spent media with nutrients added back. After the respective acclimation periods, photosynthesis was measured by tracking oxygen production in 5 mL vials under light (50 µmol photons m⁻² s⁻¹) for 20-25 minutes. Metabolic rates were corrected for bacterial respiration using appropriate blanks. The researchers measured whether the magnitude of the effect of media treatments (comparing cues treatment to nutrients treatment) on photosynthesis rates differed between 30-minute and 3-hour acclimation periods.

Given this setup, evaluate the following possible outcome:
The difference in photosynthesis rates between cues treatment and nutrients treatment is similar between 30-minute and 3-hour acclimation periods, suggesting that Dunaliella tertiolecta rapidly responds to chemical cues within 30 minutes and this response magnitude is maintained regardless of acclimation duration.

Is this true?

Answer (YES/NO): NO